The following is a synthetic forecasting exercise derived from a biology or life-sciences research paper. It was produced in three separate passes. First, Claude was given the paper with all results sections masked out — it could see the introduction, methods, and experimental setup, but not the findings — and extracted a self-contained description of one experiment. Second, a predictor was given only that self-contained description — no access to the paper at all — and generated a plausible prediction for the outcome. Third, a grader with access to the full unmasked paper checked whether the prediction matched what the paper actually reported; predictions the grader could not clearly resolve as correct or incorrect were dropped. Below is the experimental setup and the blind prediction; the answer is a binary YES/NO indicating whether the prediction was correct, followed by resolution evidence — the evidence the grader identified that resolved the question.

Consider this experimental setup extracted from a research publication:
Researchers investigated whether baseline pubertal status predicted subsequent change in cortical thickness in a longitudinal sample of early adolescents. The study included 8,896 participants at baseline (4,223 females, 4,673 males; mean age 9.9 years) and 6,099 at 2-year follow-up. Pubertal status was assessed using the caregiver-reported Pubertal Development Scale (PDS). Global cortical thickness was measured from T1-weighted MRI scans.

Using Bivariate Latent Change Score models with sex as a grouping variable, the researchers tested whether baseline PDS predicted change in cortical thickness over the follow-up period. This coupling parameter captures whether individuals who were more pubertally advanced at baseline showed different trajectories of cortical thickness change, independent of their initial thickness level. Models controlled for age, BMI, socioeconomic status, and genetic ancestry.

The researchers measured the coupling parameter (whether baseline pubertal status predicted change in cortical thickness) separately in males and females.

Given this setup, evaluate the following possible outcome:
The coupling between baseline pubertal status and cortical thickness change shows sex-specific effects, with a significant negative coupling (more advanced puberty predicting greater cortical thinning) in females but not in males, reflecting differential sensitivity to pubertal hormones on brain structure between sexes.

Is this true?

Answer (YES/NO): YES